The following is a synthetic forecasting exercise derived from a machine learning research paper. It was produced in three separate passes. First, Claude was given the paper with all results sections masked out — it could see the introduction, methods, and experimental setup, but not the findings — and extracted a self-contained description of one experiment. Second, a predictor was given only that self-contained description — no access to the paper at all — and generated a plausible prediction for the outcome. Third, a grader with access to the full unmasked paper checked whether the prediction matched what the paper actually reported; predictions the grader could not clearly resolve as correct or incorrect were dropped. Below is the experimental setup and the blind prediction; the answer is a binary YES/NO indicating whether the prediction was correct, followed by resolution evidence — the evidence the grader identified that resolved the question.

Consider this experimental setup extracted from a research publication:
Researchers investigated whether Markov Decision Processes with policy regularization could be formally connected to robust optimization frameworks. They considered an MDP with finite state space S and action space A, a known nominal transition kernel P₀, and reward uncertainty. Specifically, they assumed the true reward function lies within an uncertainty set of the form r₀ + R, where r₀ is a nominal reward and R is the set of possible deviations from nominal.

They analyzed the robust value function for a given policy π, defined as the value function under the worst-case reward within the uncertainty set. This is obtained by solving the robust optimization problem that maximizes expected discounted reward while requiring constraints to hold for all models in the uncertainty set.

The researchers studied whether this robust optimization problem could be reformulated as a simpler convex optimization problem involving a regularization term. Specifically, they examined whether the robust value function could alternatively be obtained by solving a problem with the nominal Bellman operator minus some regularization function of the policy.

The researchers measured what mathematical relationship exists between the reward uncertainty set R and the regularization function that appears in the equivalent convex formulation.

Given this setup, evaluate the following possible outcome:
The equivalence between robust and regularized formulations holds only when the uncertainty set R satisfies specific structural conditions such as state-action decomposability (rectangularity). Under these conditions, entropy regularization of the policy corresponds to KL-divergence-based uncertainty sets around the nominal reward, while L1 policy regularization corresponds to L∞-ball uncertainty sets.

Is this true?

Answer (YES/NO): NO